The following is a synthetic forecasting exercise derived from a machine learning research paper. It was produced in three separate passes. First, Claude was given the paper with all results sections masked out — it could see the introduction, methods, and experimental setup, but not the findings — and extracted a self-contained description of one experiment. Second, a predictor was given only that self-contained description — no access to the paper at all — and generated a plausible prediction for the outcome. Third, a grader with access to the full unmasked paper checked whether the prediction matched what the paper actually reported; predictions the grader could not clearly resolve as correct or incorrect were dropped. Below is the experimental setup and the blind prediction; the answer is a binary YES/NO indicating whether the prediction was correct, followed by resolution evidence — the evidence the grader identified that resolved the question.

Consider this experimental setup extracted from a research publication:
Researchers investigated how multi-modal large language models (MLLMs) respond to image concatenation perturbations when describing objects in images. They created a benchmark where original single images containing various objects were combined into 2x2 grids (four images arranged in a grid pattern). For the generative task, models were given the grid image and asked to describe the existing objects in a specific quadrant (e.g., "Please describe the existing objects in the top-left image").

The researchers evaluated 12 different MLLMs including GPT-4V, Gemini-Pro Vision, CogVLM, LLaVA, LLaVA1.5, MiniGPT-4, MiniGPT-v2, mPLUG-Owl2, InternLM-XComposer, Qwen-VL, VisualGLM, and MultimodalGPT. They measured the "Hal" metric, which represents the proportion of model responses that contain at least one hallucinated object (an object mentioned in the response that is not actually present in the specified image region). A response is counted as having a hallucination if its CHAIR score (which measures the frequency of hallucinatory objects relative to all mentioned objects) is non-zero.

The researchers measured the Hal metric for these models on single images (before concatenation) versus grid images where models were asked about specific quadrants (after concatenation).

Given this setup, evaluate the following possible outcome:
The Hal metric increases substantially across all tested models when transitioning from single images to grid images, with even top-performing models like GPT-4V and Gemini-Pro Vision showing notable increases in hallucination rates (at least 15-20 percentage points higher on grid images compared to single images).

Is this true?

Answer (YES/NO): NO